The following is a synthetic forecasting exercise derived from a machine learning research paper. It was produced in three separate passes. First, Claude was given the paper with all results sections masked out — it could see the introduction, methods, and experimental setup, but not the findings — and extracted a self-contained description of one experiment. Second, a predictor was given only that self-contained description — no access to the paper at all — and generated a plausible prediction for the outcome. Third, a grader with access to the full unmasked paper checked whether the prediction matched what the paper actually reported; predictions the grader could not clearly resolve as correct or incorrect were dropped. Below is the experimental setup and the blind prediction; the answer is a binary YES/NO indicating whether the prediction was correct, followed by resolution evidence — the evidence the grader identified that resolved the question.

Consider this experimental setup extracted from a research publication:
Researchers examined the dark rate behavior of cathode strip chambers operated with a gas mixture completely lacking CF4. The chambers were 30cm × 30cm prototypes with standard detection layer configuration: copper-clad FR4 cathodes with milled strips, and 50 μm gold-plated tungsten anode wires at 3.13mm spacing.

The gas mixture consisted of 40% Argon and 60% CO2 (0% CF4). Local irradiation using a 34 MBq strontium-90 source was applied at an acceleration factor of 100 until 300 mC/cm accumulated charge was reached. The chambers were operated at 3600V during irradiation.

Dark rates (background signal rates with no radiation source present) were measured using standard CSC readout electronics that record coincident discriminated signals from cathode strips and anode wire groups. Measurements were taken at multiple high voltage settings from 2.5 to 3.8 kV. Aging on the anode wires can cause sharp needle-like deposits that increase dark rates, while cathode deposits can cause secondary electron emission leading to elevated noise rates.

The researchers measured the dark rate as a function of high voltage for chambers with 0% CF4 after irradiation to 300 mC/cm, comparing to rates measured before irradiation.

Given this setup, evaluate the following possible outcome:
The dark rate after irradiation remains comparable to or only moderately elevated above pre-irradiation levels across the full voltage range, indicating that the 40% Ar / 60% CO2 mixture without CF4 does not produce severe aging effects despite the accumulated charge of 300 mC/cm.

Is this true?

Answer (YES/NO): NO